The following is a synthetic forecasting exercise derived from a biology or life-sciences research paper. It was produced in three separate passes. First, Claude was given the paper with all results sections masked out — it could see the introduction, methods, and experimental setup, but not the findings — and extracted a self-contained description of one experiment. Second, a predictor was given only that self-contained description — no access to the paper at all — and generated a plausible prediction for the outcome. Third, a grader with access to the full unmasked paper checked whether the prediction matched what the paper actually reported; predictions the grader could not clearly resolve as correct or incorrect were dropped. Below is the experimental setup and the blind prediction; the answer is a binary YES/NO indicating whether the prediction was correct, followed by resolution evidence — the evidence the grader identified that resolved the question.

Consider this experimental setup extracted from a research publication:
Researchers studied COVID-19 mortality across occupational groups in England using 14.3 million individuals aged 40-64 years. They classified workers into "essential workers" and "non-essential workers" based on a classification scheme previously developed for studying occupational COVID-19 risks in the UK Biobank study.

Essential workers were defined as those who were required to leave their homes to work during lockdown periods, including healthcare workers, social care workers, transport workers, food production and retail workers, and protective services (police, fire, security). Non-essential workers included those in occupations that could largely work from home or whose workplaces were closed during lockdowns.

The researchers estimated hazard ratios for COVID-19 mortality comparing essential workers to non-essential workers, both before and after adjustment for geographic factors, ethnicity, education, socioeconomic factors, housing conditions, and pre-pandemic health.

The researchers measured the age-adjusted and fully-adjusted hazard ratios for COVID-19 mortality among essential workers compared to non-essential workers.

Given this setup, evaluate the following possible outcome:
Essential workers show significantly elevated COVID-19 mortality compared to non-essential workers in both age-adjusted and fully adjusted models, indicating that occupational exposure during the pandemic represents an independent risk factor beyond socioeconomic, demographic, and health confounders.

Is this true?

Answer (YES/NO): YES